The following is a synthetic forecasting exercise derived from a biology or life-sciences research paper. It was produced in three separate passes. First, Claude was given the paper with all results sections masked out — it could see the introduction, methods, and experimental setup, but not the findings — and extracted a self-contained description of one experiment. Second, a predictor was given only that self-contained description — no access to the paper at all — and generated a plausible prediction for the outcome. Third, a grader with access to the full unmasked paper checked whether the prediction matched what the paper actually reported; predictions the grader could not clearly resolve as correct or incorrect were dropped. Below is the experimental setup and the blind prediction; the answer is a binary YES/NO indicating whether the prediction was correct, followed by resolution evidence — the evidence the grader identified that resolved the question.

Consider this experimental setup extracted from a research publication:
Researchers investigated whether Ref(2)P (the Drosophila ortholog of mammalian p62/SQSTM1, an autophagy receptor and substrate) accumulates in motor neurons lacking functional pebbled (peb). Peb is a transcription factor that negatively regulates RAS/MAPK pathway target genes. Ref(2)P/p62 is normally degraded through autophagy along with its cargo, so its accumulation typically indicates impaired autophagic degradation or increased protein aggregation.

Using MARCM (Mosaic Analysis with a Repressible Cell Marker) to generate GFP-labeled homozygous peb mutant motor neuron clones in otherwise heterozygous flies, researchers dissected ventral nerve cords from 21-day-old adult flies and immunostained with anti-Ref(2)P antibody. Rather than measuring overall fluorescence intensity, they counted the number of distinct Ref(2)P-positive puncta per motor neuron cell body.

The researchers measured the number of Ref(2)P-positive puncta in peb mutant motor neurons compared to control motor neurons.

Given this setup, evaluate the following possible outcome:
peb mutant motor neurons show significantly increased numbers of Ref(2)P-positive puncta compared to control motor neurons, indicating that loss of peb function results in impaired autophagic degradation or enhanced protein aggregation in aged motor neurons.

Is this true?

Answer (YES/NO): YES